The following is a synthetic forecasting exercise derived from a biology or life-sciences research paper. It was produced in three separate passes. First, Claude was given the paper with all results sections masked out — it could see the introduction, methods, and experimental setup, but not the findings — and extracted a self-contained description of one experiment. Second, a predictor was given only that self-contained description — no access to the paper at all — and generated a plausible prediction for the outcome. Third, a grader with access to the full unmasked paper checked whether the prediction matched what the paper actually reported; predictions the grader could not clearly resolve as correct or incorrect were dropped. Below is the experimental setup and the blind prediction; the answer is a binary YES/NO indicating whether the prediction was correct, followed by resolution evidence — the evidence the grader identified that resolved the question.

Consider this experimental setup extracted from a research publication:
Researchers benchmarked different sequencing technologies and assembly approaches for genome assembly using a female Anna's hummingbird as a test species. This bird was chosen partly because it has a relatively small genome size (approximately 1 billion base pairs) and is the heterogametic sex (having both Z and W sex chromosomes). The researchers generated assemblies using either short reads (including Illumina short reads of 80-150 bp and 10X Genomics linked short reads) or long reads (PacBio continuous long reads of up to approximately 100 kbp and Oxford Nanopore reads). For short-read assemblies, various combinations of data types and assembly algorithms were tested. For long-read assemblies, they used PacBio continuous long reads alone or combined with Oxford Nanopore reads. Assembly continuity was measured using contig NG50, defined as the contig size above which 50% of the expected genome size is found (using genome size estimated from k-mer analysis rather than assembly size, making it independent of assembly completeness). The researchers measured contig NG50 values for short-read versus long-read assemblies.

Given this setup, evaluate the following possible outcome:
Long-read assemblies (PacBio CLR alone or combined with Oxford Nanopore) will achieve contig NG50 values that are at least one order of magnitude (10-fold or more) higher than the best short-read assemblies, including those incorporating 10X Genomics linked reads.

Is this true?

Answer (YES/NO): YES